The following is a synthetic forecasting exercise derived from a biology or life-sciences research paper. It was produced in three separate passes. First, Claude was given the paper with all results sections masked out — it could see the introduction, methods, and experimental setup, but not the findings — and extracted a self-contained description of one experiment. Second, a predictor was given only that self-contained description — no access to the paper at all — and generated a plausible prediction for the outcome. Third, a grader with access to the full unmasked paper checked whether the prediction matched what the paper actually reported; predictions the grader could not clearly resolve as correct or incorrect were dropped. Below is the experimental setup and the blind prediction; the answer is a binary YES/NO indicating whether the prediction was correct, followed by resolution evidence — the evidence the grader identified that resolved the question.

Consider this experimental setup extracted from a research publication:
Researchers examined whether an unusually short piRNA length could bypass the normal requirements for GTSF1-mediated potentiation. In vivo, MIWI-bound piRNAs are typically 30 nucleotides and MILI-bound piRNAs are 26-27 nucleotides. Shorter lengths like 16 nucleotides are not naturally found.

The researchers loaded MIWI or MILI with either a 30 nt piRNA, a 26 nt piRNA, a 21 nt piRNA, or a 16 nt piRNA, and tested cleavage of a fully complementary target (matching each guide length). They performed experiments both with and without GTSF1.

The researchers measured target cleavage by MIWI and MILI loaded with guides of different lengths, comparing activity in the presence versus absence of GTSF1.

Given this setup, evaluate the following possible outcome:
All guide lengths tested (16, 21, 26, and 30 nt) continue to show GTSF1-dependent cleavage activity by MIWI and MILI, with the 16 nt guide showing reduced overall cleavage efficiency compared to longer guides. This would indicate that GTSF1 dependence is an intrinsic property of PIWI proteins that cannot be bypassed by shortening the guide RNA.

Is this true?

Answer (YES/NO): NO